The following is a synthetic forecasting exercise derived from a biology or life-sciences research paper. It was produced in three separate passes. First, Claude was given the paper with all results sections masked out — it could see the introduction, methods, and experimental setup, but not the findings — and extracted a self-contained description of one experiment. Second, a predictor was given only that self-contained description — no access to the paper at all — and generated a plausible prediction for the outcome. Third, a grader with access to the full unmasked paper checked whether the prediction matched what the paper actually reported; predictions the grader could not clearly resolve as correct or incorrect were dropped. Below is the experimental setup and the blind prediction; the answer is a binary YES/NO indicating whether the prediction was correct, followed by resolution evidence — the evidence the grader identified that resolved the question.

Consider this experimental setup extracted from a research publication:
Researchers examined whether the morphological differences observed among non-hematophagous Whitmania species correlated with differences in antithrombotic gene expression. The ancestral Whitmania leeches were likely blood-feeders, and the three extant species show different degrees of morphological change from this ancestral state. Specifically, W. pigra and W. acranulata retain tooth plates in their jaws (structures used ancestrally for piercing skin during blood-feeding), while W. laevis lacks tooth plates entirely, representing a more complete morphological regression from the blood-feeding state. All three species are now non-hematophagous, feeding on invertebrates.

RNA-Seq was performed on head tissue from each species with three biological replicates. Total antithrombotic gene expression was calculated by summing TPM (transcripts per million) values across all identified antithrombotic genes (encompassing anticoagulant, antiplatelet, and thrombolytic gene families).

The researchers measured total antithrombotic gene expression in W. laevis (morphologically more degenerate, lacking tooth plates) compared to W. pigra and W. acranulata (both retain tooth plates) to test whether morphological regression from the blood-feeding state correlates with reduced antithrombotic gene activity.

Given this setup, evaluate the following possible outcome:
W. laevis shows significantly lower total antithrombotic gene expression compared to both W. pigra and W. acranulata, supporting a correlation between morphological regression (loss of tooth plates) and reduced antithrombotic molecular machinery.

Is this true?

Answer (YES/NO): NO